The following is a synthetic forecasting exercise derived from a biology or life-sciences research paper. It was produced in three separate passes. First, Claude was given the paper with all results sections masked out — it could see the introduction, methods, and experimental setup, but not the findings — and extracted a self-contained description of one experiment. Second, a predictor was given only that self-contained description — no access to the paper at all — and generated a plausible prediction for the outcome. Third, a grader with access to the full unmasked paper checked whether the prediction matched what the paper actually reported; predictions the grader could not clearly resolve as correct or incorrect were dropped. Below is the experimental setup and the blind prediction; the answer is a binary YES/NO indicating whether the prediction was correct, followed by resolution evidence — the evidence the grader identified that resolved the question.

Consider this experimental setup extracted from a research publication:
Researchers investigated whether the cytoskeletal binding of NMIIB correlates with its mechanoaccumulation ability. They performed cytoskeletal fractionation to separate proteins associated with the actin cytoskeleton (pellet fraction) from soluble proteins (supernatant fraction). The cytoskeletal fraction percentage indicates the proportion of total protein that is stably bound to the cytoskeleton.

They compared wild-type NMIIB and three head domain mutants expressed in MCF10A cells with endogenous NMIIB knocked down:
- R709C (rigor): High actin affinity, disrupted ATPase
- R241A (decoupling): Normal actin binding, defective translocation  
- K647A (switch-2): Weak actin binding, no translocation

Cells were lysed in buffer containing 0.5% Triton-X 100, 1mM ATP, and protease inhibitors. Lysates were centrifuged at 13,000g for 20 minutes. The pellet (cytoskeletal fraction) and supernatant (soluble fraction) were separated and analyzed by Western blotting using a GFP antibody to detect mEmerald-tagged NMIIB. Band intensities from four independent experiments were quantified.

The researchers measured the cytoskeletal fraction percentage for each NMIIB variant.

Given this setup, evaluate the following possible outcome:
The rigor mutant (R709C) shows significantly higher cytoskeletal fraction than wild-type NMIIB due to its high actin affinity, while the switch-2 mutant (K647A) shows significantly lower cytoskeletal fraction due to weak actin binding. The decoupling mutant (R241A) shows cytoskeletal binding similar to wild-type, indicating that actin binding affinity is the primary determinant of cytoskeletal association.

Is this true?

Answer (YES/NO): NO